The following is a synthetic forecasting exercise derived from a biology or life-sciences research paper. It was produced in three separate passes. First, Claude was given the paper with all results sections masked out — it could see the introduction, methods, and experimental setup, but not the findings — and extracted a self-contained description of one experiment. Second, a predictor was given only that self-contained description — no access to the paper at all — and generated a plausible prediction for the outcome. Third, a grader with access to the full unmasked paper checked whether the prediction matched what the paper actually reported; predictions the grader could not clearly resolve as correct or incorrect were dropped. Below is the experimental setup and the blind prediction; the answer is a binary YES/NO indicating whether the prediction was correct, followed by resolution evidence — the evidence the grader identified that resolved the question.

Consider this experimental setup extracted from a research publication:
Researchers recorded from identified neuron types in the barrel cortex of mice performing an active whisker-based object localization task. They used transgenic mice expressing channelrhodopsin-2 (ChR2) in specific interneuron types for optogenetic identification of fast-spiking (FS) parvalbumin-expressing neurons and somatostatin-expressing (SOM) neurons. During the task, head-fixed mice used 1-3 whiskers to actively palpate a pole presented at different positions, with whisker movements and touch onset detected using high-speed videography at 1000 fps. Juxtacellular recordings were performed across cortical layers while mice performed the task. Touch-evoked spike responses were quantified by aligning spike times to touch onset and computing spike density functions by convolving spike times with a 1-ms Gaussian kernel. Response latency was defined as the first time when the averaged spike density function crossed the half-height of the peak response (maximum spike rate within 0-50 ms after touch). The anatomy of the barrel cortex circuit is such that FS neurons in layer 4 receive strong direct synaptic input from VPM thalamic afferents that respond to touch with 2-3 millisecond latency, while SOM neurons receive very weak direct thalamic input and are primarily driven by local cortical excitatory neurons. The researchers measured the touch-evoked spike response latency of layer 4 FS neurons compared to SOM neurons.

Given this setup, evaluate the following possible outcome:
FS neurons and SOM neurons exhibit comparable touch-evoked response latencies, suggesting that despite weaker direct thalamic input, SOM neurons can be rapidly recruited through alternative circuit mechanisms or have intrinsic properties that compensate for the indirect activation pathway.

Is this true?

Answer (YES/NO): NO